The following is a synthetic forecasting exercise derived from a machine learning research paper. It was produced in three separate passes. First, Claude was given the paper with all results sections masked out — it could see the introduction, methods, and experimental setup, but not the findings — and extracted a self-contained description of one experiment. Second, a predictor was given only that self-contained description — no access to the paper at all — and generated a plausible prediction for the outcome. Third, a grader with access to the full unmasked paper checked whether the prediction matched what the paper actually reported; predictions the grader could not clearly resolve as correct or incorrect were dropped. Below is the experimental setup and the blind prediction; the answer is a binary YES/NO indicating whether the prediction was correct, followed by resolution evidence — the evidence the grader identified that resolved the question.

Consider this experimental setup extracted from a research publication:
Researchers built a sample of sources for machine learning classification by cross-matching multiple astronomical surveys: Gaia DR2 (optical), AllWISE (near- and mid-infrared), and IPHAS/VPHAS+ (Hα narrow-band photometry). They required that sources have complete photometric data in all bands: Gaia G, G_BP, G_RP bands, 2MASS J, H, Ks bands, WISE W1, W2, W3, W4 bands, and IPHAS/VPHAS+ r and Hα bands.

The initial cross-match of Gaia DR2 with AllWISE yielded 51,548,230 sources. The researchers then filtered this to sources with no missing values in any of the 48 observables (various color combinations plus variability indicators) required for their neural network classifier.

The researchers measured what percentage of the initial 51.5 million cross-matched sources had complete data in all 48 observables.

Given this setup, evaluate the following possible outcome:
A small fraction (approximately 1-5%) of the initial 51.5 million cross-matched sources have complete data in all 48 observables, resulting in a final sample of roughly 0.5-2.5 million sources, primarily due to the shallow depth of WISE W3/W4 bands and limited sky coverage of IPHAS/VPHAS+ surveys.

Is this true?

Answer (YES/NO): NO